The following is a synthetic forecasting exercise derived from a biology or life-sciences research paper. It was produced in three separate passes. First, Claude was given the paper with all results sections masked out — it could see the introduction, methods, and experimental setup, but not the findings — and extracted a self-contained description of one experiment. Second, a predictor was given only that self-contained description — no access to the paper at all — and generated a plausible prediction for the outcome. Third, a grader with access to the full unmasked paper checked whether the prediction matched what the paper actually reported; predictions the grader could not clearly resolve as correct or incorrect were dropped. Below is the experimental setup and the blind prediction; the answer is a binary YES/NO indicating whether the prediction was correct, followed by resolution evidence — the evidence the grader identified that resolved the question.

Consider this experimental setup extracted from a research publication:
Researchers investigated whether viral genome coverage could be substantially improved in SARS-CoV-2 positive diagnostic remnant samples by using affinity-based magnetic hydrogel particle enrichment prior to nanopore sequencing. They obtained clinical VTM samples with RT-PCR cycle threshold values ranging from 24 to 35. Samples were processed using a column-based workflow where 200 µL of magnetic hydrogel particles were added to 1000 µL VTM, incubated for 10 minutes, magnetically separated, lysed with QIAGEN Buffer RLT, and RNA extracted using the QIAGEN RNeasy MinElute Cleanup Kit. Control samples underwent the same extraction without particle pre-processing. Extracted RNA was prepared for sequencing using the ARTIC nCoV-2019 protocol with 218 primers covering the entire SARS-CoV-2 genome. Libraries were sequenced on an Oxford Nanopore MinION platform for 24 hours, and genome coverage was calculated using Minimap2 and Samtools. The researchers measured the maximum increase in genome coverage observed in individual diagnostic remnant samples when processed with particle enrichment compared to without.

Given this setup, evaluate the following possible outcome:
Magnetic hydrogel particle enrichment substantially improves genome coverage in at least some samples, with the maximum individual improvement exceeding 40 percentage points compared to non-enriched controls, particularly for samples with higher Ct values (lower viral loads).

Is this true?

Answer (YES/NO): YES